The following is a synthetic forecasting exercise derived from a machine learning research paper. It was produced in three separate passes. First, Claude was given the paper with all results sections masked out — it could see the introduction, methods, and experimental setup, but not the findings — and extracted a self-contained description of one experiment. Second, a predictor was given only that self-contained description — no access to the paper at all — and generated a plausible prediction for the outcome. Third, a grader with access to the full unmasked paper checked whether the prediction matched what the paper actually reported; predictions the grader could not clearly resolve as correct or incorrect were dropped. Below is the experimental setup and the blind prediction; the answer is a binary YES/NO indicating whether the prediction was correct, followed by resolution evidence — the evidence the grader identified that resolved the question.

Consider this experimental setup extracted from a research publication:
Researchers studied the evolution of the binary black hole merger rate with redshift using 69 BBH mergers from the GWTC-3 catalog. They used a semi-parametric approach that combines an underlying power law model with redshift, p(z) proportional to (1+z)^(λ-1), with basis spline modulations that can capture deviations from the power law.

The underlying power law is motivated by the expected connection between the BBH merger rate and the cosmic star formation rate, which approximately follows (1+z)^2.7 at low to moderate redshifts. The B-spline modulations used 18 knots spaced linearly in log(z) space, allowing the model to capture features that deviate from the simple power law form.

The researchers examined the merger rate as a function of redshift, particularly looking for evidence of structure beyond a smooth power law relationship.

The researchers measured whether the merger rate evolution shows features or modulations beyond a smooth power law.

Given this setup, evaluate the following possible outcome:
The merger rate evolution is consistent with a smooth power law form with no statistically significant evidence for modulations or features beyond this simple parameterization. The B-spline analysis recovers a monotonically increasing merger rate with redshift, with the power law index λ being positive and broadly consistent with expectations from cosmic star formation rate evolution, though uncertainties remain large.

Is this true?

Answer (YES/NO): NO